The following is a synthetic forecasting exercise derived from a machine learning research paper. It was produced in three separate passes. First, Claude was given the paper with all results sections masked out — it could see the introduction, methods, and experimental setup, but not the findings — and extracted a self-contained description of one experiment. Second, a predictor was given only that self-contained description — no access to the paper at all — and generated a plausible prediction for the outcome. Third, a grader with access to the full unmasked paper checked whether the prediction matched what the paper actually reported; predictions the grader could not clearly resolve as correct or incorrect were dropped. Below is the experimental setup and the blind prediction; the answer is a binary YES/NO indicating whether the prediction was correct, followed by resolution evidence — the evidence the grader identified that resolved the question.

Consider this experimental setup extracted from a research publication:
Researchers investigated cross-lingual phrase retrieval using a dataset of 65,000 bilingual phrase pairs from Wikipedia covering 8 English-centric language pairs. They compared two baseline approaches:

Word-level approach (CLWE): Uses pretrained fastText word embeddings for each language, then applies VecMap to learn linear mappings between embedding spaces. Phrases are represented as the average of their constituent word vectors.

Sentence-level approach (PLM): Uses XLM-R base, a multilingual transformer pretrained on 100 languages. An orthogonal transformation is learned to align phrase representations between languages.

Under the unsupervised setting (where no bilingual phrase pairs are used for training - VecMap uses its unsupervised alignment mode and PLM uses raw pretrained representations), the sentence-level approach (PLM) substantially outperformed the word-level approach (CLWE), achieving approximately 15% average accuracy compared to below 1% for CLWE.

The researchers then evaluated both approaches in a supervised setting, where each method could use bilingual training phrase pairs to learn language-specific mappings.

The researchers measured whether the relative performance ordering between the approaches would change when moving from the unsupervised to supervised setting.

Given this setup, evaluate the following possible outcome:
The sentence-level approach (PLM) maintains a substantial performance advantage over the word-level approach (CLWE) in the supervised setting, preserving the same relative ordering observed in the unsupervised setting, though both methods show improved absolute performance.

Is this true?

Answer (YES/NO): NO